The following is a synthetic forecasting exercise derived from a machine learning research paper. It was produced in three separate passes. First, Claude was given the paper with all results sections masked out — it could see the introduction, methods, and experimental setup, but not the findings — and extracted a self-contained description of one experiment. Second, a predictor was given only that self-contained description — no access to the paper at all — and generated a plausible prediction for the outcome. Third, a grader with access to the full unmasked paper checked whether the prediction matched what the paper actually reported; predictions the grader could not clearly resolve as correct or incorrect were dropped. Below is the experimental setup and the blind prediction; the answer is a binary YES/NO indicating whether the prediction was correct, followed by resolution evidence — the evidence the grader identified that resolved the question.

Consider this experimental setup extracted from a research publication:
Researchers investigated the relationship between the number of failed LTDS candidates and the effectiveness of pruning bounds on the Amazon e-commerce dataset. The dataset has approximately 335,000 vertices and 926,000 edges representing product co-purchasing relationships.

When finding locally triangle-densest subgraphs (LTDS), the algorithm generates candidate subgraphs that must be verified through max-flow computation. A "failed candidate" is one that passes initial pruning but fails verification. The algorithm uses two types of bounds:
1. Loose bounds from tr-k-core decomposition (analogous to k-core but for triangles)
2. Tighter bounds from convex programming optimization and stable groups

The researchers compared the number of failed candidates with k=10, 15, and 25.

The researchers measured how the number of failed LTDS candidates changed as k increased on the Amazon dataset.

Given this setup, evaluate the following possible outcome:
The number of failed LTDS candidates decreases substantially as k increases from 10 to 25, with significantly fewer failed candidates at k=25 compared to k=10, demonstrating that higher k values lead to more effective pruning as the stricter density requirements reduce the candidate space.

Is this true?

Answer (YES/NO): YES